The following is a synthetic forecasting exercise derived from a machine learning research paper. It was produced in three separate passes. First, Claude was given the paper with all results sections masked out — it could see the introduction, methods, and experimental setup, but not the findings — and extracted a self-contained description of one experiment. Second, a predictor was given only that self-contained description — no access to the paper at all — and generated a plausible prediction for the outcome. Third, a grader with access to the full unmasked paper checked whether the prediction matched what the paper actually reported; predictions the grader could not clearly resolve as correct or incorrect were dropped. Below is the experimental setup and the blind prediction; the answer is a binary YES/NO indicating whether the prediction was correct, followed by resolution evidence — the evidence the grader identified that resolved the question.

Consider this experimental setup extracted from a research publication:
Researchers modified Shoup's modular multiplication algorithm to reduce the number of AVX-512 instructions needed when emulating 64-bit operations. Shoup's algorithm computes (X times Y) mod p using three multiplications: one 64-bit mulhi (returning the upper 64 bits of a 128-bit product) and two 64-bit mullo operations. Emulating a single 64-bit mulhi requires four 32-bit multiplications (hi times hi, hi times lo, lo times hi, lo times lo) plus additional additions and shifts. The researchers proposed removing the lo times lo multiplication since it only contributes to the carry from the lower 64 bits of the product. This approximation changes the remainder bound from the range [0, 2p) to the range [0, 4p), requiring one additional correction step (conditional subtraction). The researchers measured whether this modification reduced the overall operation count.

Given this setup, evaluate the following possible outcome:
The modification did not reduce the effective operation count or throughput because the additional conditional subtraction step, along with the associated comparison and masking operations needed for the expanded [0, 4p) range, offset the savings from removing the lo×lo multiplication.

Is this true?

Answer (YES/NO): NO